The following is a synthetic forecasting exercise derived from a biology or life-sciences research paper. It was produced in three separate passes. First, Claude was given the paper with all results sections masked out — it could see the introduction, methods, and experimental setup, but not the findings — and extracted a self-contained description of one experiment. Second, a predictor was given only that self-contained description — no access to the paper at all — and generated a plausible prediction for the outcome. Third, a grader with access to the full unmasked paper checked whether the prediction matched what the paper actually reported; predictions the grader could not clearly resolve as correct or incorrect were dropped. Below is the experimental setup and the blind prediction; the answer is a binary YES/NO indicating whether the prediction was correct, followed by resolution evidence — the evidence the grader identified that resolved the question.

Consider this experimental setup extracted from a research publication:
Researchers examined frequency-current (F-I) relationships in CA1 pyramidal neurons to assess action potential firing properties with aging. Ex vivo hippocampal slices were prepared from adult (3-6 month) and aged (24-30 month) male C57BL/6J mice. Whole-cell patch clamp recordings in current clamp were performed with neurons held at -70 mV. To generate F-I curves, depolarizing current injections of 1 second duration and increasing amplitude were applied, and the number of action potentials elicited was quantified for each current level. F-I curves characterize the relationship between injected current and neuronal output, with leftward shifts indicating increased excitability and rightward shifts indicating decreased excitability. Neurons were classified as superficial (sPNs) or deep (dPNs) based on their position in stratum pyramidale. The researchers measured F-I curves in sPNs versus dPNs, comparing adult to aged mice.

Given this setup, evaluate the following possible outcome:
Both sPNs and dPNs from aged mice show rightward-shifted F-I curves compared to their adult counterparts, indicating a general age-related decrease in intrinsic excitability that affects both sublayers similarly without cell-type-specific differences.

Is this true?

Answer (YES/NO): NO